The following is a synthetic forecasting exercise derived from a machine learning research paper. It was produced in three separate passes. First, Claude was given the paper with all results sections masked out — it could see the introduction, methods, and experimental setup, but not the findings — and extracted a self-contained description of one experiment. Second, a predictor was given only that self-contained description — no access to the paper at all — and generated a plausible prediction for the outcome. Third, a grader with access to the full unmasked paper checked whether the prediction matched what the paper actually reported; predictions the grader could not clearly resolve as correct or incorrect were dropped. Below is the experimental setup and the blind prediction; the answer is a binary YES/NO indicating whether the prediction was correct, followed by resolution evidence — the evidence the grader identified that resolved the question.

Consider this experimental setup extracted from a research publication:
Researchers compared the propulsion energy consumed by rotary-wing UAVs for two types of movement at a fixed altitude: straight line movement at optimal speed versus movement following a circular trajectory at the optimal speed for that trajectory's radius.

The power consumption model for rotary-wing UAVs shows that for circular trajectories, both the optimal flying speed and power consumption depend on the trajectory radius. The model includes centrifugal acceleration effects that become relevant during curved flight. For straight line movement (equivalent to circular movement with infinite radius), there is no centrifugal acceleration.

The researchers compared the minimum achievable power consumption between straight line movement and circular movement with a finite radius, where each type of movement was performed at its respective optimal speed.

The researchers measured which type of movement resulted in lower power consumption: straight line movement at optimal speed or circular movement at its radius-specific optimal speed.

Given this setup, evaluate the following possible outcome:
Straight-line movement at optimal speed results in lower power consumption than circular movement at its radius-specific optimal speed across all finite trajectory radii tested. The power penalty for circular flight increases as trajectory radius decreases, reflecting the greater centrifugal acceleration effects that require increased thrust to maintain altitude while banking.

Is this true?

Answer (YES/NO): YES